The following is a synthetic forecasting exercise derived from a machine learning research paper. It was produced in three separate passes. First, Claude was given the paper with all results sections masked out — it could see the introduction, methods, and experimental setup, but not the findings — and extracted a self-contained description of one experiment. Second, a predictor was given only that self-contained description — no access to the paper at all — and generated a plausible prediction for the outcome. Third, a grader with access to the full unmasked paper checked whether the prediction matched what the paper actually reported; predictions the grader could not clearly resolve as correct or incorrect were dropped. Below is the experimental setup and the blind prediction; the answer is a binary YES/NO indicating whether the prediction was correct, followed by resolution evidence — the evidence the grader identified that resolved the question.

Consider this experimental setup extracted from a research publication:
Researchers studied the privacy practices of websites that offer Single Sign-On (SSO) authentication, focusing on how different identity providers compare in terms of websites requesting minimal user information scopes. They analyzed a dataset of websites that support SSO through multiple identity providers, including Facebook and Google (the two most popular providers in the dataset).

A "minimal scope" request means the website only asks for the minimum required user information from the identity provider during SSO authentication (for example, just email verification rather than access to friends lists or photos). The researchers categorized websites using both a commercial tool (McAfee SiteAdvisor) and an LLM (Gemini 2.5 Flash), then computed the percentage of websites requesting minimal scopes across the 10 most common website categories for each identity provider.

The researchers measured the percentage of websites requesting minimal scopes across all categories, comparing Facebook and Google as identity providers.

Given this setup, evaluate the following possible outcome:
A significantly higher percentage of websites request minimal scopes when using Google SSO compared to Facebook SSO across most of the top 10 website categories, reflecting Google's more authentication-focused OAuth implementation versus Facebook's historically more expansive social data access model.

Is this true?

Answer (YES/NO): NO